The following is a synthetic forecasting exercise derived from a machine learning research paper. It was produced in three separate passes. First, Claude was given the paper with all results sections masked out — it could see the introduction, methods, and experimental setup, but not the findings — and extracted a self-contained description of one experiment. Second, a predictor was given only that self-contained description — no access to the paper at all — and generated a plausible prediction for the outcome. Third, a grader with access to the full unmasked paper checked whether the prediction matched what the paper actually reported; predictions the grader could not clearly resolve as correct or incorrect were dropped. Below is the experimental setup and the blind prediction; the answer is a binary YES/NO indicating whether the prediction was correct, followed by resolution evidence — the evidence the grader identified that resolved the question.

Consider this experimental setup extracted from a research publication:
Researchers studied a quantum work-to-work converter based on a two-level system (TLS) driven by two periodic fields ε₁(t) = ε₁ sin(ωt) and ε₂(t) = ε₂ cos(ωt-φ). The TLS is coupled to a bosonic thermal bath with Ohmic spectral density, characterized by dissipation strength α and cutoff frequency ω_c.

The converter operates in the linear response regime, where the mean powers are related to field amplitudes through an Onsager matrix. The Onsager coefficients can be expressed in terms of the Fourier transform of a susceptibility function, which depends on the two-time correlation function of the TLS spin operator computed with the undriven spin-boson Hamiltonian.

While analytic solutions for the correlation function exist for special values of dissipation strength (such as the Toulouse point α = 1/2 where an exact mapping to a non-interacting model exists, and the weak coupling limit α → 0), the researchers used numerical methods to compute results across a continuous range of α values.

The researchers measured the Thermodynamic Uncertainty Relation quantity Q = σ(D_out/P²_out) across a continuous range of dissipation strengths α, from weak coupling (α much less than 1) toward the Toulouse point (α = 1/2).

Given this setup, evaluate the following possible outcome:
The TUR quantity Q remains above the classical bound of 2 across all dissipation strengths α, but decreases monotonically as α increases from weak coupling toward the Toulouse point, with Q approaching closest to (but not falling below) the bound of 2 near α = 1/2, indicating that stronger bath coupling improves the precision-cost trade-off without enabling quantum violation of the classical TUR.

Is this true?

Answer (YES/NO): NO